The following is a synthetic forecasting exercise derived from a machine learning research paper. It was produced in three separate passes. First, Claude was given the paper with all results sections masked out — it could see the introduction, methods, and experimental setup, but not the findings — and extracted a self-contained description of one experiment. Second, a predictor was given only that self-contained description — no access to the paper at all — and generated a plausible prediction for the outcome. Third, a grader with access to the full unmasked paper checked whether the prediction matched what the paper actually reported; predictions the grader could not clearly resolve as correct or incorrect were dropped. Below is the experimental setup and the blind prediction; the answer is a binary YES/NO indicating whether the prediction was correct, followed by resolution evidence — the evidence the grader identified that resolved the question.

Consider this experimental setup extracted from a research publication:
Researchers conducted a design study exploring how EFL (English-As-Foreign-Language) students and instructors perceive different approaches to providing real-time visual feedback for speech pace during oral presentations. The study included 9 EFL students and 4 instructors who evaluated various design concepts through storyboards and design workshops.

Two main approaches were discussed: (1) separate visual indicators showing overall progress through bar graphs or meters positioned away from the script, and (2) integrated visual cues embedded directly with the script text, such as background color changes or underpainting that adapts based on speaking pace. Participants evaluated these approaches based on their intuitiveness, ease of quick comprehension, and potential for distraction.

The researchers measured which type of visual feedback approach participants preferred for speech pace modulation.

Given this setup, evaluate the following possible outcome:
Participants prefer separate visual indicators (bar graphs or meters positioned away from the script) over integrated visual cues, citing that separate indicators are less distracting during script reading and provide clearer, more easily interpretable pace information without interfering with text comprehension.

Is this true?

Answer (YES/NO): NO